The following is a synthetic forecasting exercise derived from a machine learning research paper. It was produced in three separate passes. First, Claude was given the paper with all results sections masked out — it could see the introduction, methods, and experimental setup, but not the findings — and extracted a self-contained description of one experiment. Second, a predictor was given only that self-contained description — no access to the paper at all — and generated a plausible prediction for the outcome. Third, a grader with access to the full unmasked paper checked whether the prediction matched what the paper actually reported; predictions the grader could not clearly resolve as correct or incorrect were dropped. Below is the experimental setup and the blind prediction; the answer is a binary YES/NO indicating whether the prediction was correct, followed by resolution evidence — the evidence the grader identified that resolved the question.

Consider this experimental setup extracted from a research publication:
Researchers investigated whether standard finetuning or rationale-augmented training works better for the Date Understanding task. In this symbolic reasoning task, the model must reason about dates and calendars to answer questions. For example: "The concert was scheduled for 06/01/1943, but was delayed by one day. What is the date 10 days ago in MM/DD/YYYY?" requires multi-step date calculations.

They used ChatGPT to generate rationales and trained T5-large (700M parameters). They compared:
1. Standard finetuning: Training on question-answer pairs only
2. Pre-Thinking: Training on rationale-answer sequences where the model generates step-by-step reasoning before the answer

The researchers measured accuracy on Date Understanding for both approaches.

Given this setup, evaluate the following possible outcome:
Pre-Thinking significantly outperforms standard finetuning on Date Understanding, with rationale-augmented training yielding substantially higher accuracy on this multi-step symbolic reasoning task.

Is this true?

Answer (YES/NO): NO